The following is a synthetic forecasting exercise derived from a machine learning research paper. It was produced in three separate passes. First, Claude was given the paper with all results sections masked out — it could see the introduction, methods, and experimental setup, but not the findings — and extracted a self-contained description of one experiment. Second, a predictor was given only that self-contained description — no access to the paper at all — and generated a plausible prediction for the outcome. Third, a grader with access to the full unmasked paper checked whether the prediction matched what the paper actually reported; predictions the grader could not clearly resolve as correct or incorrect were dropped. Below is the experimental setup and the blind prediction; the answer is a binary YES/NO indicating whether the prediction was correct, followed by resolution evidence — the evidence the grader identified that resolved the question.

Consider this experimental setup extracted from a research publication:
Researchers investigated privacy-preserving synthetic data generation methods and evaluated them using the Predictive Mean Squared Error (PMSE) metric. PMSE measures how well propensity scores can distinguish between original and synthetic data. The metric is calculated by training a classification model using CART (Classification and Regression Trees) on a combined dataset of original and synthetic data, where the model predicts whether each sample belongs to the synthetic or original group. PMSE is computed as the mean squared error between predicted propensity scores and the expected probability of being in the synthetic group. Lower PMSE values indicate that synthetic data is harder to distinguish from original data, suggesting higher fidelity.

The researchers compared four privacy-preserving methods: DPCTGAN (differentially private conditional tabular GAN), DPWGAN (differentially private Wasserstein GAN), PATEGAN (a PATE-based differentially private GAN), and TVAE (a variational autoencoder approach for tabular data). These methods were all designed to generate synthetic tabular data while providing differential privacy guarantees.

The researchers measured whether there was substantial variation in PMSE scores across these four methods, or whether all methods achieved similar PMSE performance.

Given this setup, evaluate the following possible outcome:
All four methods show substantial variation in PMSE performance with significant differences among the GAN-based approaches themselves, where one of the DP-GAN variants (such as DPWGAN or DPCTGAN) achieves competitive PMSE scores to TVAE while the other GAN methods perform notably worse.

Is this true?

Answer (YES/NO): NO